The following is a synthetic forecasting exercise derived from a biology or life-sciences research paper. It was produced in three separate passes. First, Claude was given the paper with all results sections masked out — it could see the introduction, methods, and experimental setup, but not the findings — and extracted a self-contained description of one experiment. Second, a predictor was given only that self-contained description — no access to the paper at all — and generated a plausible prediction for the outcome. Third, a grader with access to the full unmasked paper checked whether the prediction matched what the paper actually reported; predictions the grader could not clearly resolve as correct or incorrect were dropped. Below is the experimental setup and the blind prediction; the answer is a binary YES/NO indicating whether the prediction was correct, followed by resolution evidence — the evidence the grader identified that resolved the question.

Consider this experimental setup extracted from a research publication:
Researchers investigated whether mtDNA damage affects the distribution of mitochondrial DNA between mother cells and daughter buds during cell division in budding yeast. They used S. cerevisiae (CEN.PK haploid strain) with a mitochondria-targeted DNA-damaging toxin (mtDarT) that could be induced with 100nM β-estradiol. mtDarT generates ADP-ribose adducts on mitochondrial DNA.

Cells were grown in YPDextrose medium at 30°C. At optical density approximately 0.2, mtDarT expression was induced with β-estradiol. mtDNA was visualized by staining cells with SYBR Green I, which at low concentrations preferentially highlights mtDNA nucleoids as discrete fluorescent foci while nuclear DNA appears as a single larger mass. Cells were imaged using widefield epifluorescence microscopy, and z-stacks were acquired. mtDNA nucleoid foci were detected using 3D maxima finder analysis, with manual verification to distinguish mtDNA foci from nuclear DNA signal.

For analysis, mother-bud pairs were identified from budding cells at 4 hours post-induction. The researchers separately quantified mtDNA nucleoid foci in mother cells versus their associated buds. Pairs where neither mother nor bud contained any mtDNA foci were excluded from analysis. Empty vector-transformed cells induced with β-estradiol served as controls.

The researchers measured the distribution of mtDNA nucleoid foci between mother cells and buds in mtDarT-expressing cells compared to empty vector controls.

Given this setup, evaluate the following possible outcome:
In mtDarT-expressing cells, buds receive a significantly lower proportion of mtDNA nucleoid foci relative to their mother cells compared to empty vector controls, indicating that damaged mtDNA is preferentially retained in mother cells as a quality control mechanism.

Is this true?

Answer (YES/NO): NO